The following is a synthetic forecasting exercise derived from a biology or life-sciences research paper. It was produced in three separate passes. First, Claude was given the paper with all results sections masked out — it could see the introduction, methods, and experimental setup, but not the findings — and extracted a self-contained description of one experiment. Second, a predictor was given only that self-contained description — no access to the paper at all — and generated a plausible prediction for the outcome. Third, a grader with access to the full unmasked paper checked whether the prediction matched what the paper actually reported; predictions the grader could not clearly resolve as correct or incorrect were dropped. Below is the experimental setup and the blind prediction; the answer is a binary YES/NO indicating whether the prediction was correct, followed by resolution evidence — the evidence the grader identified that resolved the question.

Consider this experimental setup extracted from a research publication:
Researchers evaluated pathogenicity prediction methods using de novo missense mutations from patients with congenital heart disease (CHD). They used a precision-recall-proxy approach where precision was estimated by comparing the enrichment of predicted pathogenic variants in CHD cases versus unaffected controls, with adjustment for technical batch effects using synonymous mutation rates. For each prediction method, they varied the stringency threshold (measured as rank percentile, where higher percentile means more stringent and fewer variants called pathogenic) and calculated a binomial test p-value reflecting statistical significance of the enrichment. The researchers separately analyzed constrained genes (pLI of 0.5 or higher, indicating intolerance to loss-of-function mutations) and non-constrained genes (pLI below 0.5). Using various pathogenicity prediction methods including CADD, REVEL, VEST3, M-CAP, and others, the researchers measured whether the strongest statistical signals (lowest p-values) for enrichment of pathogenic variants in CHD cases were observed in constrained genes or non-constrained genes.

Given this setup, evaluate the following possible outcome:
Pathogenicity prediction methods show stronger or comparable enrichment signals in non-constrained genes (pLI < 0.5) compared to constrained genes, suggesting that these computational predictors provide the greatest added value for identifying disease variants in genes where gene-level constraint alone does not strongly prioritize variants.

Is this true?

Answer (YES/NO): NO